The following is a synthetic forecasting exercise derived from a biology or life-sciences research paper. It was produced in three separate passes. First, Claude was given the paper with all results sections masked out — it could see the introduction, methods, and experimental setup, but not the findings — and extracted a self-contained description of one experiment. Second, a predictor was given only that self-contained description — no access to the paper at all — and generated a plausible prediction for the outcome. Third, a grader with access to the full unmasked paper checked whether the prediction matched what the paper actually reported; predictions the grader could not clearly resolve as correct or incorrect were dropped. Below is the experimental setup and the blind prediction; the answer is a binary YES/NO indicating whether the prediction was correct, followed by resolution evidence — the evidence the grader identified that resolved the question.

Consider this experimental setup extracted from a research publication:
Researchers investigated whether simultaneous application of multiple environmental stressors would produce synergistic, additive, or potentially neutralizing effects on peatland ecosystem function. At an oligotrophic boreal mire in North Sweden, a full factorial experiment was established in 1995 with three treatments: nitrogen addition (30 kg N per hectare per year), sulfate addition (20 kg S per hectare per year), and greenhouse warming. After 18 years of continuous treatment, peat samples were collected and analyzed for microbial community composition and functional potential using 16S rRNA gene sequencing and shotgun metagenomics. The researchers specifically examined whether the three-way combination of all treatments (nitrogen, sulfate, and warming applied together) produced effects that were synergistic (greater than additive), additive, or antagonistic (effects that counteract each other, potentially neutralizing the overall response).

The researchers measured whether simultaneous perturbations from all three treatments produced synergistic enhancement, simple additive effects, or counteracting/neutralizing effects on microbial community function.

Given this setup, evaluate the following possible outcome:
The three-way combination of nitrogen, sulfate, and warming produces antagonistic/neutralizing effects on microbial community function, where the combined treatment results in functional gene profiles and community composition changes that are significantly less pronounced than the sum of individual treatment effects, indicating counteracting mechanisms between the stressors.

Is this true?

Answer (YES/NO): NO